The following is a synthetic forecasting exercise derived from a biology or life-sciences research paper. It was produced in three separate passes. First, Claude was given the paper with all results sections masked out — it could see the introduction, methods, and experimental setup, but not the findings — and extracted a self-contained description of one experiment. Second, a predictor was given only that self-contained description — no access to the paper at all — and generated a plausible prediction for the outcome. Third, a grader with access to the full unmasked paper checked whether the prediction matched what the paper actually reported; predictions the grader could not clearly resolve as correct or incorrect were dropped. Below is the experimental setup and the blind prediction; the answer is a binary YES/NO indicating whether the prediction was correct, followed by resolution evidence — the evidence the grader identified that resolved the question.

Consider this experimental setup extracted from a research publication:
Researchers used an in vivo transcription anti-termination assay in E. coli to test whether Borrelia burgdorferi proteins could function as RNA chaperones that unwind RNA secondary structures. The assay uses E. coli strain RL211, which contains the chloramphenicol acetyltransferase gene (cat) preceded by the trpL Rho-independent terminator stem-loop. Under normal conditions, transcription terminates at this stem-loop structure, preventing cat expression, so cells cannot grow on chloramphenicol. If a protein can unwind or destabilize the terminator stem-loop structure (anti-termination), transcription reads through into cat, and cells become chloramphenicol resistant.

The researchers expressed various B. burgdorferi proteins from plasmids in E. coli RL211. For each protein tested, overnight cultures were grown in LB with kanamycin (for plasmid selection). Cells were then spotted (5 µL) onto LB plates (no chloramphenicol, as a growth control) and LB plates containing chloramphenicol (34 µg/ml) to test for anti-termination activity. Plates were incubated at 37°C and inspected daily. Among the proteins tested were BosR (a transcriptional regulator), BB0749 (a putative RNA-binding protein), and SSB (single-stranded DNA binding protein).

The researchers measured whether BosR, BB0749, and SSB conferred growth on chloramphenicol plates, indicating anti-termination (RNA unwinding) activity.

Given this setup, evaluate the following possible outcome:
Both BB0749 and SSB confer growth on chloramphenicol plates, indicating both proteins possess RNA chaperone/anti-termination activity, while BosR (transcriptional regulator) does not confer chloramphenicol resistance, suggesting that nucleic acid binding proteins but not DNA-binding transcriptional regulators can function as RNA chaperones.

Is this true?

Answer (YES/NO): NO